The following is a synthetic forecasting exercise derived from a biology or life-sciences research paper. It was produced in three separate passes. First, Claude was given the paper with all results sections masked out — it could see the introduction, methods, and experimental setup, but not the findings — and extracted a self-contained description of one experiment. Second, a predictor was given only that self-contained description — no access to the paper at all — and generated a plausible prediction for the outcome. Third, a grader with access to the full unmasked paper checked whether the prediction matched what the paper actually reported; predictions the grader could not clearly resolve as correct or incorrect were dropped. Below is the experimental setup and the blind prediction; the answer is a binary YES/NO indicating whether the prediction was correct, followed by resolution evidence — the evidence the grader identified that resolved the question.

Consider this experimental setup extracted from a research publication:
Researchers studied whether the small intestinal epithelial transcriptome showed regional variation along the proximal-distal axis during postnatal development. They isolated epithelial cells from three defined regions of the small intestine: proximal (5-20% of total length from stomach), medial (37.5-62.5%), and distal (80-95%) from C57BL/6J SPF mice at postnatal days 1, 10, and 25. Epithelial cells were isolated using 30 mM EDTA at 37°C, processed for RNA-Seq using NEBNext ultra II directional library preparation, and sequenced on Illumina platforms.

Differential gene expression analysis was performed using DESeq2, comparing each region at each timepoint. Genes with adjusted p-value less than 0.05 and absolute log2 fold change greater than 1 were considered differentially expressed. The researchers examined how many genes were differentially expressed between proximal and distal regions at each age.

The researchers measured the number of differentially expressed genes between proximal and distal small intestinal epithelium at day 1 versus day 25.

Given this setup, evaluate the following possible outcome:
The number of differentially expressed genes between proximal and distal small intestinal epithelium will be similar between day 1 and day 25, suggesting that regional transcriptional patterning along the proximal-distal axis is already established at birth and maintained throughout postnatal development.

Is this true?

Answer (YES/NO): YES